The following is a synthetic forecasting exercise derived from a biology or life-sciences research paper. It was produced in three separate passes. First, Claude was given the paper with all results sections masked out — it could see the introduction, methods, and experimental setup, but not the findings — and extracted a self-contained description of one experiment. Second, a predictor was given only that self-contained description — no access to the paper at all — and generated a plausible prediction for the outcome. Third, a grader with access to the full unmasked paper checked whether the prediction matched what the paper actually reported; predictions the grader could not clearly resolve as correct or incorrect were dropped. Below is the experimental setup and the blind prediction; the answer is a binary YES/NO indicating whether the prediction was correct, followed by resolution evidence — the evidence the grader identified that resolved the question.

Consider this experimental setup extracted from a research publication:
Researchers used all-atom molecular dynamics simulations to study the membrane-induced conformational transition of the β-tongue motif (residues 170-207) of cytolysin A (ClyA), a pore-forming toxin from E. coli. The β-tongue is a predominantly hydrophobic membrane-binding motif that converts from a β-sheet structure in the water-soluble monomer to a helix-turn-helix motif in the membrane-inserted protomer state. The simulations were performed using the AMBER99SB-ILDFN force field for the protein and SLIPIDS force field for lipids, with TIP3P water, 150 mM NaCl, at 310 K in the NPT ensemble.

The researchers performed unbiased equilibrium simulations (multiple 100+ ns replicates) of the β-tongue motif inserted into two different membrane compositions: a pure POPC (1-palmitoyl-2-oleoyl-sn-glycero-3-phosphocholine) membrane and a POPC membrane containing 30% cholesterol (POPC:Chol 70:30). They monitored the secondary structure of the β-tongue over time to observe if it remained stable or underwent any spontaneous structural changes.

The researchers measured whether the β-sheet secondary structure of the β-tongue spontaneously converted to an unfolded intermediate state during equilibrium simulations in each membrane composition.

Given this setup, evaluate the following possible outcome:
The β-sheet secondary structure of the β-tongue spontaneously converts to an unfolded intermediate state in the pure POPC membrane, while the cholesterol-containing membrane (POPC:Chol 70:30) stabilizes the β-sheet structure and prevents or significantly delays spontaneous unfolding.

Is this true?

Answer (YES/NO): NO